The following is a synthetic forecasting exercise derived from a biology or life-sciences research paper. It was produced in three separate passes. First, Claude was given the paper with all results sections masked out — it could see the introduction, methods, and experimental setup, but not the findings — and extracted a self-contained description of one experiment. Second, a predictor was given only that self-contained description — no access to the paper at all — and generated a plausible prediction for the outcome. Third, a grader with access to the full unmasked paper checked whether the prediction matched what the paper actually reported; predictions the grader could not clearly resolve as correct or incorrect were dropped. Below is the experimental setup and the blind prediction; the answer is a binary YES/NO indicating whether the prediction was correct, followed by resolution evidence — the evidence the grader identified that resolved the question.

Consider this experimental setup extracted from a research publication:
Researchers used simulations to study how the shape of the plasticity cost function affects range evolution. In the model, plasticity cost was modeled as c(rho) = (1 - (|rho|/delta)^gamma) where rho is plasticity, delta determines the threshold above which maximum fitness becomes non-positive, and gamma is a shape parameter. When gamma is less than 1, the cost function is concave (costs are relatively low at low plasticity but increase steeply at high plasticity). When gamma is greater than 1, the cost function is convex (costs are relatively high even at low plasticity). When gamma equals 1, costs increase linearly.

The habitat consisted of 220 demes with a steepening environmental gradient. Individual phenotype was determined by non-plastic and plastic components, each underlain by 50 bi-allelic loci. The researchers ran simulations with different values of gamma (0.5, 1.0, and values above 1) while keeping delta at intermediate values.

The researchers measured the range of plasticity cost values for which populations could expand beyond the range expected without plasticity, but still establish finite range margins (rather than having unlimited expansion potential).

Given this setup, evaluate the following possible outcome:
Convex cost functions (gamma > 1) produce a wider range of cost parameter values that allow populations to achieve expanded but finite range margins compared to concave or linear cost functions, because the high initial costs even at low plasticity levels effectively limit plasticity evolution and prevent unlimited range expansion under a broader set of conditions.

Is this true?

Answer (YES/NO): NO